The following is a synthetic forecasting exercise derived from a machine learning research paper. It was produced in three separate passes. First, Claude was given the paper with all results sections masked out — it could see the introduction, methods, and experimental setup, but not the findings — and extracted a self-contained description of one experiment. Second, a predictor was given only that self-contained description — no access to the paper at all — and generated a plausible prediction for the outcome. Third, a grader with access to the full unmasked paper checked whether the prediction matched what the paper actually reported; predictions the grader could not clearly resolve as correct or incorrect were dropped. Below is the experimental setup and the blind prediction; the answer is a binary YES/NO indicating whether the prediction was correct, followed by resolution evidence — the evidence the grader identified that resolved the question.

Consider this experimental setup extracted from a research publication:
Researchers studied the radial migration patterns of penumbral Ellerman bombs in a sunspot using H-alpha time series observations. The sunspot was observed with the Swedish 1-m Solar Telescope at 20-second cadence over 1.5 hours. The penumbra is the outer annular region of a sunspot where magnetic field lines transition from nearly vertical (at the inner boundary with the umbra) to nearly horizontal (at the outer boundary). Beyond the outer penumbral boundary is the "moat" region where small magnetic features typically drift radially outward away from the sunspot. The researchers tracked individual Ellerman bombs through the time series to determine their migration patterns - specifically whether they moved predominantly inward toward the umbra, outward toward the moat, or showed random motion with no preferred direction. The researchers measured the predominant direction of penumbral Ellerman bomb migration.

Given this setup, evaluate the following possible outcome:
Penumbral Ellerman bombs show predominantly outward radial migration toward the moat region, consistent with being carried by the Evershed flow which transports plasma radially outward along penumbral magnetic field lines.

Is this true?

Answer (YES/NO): NO